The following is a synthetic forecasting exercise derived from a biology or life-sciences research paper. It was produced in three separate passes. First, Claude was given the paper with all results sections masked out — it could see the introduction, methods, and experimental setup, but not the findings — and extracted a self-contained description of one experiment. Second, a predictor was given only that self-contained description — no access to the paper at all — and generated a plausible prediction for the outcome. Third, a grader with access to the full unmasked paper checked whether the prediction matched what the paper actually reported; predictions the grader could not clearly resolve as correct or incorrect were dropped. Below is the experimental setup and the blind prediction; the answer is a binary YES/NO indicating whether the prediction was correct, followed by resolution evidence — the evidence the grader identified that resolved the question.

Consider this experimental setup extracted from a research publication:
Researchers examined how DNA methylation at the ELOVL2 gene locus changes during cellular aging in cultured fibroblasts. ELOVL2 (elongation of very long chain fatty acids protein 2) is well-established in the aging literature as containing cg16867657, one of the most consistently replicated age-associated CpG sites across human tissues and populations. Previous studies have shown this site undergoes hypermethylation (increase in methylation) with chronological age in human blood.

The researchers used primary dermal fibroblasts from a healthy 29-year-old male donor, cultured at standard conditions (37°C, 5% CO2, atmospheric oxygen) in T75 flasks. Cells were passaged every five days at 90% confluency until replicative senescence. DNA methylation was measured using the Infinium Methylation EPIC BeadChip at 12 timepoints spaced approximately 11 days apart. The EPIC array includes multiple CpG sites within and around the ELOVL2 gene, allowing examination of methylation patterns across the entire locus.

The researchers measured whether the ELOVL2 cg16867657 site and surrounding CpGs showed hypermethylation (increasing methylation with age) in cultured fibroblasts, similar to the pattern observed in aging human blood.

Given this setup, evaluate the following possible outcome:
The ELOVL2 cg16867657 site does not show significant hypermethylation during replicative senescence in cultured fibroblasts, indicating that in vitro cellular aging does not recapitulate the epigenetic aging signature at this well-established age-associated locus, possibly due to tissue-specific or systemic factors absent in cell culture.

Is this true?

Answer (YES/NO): NO